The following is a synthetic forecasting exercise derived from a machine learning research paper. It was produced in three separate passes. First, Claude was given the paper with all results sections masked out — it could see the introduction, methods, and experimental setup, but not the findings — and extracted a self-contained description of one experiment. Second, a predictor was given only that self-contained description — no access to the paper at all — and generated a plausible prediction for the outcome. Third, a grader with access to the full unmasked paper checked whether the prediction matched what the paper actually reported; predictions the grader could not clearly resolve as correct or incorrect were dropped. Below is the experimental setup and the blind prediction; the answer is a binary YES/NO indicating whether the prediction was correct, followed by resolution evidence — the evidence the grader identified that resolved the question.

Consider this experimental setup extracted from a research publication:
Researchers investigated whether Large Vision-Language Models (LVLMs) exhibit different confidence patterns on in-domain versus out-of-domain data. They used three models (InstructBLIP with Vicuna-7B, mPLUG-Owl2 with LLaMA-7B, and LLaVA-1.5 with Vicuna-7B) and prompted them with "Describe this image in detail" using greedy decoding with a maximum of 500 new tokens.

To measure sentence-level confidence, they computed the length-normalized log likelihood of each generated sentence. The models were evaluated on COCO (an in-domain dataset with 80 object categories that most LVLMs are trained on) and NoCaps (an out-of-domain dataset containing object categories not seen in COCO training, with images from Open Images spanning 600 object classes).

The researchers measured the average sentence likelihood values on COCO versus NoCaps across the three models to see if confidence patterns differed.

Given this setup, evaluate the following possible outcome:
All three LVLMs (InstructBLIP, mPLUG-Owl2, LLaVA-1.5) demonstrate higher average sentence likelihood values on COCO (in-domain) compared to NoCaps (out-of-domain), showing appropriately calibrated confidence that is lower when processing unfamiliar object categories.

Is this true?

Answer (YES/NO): NO